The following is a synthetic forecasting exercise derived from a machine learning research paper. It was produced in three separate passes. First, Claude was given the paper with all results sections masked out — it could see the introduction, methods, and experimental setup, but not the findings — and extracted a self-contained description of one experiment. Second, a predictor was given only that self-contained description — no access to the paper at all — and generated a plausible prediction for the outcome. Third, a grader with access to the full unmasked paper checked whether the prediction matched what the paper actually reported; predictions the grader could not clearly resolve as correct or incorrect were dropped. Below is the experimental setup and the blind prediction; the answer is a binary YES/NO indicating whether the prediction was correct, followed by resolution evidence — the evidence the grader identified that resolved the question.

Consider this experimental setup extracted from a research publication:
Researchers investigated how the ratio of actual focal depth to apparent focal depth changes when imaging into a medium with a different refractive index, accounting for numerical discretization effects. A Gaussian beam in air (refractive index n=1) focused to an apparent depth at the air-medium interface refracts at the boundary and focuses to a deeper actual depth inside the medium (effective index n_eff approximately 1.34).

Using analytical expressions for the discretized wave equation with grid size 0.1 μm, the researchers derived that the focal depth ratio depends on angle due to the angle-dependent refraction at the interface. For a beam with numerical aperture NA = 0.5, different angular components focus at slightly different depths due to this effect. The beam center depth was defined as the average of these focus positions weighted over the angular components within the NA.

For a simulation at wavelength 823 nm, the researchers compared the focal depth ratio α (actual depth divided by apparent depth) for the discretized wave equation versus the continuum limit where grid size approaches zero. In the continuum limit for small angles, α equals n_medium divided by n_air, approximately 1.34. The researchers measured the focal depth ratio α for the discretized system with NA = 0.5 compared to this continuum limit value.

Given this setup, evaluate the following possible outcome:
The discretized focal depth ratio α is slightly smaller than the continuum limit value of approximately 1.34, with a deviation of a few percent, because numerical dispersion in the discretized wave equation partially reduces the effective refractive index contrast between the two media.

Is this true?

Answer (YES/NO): YES